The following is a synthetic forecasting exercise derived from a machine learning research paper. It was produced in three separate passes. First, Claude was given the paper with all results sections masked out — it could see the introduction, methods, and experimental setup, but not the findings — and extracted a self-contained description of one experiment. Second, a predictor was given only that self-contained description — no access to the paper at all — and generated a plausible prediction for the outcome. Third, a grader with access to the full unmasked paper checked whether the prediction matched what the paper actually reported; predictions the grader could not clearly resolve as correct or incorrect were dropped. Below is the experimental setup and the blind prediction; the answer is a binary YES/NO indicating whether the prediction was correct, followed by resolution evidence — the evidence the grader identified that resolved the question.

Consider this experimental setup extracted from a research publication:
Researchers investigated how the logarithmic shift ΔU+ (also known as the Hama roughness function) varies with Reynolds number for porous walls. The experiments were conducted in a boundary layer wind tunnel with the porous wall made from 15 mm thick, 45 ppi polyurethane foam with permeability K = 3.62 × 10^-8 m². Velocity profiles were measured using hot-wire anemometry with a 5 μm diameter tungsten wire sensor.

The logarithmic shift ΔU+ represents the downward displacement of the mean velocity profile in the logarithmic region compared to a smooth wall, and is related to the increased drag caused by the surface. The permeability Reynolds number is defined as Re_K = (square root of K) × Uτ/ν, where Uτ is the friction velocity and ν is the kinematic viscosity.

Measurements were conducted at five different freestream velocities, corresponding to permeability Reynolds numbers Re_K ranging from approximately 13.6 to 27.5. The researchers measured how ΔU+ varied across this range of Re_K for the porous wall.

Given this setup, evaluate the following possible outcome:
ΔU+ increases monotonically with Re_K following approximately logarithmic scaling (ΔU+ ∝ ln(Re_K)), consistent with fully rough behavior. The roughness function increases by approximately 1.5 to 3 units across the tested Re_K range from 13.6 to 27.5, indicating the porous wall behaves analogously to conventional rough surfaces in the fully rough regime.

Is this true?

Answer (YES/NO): YES